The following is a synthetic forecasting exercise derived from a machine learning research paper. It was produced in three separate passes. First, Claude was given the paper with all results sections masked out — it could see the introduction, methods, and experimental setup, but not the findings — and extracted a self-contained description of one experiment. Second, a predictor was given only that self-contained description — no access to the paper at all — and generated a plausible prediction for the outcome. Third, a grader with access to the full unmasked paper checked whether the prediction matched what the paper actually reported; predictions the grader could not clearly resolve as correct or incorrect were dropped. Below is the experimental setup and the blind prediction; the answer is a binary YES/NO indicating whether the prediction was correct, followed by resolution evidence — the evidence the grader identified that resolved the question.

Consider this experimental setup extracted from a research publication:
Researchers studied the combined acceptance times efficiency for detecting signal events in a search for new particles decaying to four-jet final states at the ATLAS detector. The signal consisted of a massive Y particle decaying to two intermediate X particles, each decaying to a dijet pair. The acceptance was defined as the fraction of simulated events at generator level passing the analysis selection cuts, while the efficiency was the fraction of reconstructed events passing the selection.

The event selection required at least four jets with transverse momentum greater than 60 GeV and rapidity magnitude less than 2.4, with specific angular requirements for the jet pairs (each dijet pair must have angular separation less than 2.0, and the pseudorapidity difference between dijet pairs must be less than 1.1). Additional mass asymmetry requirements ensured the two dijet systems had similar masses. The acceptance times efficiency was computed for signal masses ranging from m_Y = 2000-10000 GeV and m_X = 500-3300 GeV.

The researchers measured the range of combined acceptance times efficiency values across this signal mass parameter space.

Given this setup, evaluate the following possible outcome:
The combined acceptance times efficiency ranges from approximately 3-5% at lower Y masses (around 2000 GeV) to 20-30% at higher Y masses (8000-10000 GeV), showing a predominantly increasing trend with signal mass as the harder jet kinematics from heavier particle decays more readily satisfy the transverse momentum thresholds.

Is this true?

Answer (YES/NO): NO